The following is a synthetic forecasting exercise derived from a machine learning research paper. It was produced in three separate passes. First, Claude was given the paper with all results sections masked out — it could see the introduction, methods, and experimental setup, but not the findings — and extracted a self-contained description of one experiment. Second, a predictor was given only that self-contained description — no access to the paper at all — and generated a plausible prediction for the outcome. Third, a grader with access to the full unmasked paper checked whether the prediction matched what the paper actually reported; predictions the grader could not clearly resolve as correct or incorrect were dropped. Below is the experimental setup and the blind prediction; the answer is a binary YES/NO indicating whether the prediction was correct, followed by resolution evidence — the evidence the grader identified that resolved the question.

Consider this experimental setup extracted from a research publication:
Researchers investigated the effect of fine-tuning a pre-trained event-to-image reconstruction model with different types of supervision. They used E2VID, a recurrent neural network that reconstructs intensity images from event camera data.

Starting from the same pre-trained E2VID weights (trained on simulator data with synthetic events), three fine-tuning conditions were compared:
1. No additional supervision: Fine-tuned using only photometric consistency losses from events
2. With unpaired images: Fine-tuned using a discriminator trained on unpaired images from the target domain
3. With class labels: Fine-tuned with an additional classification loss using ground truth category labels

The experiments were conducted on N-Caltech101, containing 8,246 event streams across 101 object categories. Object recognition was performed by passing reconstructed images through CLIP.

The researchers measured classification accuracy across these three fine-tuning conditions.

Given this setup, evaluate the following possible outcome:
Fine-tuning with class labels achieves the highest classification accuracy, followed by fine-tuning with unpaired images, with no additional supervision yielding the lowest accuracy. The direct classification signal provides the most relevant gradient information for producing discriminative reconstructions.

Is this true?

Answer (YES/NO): NO